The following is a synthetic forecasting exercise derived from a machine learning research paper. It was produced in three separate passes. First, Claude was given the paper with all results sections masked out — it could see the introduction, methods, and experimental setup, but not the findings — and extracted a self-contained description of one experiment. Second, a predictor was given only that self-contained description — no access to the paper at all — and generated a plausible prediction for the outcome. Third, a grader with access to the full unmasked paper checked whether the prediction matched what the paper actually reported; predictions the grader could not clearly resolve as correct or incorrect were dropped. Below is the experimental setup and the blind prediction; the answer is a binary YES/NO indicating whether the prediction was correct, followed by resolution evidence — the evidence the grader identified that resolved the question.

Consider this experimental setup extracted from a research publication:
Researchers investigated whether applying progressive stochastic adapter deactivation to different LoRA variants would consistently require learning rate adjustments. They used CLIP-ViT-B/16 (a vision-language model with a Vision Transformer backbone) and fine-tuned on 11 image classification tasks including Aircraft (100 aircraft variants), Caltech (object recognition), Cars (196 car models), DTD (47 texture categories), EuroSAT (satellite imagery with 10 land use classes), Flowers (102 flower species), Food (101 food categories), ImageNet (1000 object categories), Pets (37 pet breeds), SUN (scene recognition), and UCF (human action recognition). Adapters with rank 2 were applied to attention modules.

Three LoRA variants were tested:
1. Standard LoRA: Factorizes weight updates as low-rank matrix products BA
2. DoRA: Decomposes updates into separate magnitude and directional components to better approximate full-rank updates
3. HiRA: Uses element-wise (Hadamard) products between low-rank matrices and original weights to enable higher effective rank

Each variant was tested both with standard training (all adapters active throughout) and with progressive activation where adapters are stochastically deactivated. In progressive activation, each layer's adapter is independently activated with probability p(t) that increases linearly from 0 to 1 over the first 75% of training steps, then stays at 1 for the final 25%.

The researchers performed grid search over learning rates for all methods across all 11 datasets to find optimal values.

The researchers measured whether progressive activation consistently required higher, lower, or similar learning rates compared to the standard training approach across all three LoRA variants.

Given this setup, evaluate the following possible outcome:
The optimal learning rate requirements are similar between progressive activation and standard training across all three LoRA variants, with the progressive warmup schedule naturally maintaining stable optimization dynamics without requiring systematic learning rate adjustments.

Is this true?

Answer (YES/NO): NO